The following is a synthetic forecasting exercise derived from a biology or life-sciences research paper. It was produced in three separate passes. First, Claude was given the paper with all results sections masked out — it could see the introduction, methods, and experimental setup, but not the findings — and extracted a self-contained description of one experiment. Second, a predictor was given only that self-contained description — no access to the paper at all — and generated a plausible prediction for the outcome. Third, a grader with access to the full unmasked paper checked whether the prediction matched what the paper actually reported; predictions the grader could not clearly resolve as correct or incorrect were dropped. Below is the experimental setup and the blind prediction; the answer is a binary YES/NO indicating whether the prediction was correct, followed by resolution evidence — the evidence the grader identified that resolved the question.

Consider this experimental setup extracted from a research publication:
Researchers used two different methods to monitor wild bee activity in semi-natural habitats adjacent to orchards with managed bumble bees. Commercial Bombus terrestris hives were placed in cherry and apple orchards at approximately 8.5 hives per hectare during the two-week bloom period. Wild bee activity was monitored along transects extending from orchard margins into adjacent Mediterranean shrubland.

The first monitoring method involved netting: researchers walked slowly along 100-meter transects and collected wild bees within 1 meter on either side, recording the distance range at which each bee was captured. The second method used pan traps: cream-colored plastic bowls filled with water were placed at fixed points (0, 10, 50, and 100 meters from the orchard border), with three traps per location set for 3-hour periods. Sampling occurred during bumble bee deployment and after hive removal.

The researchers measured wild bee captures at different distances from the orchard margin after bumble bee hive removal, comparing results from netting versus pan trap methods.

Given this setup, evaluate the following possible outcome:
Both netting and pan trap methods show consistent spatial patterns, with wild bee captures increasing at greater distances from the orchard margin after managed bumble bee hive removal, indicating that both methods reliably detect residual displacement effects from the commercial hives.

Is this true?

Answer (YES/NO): NO